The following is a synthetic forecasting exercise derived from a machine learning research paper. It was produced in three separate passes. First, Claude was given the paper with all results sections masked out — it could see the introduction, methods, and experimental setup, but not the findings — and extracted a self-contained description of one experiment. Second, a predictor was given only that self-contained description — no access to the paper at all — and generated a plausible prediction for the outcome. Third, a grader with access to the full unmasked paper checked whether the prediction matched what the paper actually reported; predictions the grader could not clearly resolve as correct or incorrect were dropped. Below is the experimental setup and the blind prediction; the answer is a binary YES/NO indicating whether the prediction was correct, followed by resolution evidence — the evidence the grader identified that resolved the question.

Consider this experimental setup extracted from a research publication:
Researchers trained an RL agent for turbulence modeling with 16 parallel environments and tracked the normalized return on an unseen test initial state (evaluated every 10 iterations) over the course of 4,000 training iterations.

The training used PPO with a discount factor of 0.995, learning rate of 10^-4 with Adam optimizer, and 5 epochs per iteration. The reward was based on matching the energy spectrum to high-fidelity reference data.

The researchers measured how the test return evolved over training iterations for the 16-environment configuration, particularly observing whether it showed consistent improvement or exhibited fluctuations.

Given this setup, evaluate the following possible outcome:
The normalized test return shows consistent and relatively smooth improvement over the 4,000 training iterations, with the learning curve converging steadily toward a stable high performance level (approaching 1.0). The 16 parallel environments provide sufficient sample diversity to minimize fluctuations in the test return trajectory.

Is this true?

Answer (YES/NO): NO